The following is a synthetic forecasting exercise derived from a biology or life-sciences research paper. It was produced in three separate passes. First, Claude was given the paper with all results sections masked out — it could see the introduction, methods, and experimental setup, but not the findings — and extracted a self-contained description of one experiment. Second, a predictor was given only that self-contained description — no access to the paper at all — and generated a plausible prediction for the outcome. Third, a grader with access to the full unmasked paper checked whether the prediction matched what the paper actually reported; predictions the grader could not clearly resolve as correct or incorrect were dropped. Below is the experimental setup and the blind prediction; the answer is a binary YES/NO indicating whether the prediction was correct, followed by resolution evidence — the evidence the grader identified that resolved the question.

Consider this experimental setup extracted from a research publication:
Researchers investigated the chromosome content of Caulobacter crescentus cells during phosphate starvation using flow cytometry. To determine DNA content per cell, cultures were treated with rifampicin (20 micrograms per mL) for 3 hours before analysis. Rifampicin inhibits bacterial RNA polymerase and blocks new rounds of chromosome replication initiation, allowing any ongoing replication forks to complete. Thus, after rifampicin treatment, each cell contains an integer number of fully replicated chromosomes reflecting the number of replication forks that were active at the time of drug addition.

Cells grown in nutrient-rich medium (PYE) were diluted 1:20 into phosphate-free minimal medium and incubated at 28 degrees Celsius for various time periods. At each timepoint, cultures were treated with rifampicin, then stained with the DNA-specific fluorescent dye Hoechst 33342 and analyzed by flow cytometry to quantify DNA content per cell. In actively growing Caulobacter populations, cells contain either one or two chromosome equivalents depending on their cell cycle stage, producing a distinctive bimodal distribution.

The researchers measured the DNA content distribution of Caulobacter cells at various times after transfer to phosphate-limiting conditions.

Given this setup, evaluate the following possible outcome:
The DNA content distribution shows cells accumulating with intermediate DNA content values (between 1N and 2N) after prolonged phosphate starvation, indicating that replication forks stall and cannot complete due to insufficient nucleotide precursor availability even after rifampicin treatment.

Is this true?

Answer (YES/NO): NO